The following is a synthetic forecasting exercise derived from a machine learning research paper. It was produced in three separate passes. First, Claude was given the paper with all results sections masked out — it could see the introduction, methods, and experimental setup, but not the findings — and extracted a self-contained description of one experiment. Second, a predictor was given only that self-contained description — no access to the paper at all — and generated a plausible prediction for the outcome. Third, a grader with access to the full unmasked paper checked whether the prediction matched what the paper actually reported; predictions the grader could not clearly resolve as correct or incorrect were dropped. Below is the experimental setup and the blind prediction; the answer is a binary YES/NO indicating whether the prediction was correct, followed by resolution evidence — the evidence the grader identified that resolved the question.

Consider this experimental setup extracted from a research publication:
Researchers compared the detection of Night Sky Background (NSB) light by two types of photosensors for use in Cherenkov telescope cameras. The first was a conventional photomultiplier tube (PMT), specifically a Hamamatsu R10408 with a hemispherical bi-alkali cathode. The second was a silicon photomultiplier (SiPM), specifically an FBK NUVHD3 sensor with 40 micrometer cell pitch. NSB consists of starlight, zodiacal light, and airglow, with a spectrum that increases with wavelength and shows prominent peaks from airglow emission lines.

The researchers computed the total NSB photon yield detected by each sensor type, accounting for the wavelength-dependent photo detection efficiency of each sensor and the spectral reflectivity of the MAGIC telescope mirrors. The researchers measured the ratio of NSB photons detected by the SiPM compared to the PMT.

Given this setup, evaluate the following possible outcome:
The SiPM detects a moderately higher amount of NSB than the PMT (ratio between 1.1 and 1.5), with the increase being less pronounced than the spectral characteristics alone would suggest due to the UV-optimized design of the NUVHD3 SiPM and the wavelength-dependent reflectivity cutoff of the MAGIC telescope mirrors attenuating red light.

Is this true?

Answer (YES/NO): NO